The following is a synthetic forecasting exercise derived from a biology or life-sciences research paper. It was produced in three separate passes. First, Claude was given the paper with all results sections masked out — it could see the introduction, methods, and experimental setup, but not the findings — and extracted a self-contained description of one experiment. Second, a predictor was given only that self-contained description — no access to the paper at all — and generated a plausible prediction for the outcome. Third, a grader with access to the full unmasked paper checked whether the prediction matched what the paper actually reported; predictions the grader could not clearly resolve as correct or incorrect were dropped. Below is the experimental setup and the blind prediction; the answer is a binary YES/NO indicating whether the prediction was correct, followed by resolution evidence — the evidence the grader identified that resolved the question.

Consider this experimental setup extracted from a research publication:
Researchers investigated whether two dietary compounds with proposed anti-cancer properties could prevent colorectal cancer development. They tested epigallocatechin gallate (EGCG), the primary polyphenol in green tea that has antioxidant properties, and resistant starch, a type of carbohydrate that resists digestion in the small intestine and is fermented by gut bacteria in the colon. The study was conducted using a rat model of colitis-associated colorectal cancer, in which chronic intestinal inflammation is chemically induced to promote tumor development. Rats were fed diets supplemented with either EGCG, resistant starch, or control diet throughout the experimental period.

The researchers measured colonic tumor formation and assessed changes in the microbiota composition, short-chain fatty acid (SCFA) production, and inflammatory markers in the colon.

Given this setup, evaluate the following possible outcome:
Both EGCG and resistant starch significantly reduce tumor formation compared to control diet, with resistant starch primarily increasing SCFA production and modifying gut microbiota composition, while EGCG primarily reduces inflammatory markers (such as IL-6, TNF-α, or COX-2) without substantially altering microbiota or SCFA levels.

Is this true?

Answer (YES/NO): NO